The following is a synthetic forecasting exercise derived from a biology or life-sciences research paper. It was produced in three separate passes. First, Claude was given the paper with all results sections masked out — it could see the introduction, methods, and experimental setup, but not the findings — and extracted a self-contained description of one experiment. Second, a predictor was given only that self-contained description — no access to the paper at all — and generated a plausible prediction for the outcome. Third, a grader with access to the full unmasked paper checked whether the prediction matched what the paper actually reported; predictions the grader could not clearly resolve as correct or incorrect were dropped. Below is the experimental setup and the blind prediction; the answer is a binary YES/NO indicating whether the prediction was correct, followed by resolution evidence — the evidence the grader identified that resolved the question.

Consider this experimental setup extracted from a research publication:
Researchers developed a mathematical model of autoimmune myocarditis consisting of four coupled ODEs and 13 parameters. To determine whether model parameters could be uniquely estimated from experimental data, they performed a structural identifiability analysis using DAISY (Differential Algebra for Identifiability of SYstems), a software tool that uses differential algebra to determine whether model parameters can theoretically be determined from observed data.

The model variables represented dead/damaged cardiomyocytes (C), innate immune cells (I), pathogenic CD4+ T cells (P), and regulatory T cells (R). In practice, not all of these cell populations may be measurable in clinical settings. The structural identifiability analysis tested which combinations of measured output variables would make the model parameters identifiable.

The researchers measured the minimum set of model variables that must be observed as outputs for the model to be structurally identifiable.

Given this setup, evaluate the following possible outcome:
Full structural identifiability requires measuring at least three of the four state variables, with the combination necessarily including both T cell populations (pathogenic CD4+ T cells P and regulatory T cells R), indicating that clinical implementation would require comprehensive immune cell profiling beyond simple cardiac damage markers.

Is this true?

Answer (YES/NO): NO